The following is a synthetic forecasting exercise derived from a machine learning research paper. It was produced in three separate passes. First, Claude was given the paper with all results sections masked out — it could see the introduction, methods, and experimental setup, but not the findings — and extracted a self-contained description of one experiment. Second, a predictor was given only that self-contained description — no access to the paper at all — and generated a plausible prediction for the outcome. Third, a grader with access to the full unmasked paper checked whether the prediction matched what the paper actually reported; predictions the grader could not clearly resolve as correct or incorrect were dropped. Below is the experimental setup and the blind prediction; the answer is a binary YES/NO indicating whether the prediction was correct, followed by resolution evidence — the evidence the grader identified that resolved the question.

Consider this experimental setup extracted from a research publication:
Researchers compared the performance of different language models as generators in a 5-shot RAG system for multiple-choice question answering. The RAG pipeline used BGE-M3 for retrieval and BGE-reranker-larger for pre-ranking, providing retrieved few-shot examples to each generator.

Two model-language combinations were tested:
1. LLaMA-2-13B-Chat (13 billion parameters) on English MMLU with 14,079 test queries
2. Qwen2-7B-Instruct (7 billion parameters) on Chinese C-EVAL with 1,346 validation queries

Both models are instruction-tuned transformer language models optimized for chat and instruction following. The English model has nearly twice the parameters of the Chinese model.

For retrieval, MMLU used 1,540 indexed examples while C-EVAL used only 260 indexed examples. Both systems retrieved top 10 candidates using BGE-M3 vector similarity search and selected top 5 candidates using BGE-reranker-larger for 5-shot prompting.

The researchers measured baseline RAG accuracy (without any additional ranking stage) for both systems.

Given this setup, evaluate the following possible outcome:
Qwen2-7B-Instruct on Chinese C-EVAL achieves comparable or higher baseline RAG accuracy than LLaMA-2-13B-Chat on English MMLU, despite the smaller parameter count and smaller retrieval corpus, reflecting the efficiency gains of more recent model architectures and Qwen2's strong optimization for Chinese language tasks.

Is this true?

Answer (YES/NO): YES